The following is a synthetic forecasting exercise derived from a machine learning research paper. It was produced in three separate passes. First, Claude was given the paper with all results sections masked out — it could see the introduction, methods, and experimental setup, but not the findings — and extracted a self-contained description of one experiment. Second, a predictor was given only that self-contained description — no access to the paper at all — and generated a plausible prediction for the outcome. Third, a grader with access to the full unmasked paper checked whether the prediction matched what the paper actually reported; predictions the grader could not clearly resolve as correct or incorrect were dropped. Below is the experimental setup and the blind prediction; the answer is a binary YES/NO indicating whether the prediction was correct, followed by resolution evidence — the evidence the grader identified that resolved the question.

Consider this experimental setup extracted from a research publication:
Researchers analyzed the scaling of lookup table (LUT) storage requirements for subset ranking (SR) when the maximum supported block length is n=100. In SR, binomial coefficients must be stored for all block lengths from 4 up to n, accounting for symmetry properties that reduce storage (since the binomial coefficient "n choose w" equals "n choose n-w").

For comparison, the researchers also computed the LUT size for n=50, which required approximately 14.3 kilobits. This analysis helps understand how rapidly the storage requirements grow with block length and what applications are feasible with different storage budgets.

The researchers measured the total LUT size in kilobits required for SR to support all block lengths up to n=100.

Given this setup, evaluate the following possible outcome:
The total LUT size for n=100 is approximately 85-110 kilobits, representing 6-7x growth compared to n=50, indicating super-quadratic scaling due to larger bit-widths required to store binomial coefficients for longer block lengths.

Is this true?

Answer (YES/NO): NO